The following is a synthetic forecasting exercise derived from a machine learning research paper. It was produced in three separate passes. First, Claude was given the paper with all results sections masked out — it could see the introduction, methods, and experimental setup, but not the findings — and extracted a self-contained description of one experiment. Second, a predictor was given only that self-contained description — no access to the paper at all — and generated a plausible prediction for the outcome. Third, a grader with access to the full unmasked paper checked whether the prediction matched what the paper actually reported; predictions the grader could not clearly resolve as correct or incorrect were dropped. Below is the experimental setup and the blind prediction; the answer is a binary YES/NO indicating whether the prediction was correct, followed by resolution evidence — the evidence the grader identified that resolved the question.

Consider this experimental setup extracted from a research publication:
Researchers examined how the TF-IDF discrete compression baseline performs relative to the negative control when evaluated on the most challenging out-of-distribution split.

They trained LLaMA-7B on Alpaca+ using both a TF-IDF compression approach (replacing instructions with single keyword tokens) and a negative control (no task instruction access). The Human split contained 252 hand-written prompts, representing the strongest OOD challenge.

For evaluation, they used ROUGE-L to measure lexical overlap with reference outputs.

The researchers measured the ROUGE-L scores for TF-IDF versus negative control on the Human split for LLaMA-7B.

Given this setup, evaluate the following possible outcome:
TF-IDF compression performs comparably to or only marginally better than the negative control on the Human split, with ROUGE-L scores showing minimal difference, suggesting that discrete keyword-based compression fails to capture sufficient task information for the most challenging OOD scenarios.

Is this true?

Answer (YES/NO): YES